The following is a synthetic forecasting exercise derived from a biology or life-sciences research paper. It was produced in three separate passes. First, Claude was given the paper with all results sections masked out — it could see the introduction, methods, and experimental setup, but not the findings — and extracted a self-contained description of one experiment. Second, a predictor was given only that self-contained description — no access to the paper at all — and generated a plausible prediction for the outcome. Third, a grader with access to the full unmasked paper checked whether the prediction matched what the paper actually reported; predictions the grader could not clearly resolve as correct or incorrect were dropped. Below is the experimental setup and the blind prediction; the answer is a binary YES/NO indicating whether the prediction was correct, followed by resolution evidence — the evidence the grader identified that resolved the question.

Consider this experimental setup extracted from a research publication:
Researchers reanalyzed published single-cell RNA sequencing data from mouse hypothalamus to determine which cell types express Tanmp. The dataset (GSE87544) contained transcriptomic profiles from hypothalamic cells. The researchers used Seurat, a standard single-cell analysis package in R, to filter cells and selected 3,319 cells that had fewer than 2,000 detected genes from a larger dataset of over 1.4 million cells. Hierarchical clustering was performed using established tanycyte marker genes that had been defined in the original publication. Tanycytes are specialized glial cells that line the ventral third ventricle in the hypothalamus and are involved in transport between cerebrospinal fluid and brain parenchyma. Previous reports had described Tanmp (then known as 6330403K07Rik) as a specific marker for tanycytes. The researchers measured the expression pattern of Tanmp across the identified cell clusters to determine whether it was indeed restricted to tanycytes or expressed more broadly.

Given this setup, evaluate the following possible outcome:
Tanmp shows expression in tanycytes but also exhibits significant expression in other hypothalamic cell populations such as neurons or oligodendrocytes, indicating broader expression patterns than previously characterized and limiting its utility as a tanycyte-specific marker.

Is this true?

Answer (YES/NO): YES